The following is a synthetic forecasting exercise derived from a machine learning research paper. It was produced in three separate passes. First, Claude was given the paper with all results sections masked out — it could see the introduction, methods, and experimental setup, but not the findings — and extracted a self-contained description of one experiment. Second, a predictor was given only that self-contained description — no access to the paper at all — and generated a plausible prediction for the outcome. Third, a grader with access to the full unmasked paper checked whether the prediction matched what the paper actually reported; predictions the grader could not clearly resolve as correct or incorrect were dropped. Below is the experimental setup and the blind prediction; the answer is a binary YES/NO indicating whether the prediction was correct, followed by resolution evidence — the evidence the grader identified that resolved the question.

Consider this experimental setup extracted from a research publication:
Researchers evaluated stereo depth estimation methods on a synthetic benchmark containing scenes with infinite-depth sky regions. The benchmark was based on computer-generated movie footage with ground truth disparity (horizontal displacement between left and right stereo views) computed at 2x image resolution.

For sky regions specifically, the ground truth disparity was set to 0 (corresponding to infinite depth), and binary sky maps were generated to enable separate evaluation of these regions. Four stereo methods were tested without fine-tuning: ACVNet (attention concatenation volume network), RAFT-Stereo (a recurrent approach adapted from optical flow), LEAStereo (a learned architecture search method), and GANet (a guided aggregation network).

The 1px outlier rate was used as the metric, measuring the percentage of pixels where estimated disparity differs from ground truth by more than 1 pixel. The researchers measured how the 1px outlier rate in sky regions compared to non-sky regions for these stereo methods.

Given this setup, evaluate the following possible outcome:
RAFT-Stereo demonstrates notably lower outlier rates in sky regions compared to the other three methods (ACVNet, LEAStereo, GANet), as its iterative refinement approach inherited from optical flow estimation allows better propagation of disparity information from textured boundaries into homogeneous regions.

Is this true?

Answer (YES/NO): NO